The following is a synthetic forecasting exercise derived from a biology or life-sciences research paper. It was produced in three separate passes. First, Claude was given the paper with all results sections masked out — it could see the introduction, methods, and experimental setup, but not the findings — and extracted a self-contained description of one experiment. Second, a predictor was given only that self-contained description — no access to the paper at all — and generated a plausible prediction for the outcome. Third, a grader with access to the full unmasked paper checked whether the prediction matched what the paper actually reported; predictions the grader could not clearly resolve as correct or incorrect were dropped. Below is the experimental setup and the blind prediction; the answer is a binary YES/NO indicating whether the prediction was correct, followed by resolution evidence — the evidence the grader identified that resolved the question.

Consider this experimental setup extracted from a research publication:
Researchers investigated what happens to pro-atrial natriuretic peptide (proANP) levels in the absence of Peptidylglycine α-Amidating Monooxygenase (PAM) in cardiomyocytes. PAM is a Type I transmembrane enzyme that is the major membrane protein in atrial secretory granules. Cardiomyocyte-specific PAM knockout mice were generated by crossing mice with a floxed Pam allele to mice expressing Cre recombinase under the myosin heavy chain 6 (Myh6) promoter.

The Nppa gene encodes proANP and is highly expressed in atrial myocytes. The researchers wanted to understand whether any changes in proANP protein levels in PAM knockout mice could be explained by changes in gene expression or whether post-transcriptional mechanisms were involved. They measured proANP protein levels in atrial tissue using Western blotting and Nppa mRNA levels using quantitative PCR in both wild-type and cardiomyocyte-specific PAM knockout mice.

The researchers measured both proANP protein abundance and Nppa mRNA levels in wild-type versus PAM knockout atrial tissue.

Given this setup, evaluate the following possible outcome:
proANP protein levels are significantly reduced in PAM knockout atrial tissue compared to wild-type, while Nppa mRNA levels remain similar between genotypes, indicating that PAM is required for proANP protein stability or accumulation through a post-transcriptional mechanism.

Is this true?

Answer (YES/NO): NO